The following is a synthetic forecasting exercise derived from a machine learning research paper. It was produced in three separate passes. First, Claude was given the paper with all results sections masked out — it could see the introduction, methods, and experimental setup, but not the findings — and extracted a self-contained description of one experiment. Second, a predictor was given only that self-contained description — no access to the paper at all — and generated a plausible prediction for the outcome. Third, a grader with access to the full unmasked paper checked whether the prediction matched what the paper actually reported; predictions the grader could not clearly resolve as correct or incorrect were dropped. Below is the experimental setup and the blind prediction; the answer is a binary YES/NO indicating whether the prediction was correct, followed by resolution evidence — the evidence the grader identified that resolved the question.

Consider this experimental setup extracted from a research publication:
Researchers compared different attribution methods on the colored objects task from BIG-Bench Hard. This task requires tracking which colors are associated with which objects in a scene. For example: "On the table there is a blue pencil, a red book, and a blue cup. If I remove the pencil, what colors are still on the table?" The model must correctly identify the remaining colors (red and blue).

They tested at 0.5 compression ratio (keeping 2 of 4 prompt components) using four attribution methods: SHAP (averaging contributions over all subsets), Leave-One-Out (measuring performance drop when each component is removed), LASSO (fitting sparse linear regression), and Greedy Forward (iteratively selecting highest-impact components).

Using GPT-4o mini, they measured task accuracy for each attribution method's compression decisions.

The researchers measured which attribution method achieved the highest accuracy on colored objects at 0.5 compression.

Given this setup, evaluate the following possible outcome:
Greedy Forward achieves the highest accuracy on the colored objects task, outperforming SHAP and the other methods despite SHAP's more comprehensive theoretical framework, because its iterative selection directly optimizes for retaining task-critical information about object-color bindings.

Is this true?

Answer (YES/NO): NO